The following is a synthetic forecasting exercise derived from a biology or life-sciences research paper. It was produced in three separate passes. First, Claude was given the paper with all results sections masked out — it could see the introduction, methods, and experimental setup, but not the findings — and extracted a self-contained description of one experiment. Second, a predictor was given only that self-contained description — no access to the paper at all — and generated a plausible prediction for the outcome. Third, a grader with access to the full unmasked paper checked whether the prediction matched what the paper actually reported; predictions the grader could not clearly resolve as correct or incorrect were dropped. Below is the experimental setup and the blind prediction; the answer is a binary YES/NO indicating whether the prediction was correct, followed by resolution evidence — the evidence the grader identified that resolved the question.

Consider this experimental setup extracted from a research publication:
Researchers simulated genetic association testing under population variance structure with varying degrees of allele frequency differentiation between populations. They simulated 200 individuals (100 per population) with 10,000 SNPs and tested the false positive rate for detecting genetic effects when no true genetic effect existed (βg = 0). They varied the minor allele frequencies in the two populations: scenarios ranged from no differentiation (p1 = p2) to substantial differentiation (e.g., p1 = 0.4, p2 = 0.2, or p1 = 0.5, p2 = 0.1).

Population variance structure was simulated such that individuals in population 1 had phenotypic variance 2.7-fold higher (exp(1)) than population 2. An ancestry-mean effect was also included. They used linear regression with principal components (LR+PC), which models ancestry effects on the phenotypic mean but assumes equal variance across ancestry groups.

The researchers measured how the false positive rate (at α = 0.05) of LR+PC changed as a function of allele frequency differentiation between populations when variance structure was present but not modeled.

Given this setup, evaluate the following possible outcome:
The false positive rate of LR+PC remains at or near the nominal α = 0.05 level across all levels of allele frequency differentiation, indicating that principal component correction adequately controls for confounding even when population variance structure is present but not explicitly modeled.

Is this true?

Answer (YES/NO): NO